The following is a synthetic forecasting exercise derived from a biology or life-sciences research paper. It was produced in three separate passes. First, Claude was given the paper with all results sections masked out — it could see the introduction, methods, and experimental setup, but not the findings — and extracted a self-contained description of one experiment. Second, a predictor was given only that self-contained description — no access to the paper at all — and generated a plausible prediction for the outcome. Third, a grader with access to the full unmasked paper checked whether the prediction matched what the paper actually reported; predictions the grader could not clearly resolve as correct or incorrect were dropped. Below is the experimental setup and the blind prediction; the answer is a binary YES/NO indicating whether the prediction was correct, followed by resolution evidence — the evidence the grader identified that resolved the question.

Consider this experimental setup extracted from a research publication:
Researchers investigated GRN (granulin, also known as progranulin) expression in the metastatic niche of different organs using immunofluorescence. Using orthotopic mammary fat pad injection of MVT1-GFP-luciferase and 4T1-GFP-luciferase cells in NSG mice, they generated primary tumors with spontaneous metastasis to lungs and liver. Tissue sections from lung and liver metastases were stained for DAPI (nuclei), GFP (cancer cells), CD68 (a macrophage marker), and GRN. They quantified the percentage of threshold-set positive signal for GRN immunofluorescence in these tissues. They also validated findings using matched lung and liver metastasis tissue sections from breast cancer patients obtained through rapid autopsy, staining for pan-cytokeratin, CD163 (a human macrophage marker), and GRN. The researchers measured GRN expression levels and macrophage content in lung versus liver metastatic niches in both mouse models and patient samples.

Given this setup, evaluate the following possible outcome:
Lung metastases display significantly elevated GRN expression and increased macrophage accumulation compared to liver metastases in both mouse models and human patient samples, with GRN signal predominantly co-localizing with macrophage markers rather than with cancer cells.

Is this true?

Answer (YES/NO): YES